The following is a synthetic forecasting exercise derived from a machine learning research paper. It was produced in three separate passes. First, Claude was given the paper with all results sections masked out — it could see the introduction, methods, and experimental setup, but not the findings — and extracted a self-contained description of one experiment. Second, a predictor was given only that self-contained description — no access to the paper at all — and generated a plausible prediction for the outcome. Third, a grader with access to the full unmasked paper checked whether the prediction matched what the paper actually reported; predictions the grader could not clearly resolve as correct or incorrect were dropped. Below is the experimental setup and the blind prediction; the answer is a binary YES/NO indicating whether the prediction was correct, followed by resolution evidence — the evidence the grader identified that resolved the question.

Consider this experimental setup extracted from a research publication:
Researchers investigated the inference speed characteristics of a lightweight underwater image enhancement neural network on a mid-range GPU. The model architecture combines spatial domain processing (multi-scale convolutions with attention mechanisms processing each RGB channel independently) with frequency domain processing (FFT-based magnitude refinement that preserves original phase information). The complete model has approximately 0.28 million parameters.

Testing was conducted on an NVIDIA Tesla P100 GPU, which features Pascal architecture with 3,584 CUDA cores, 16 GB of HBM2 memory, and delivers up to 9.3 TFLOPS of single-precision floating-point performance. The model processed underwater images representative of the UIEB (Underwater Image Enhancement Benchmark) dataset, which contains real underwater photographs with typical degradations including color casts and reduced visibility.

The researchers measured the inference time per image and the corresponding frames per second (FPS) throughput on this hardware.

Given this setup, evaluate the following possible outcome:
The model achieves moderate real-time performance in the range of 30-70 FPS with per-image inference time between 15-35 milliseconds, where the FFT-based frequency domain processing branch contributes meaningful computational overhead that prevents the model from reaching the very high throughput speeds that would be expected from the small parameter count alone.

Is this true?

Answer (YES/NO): NO